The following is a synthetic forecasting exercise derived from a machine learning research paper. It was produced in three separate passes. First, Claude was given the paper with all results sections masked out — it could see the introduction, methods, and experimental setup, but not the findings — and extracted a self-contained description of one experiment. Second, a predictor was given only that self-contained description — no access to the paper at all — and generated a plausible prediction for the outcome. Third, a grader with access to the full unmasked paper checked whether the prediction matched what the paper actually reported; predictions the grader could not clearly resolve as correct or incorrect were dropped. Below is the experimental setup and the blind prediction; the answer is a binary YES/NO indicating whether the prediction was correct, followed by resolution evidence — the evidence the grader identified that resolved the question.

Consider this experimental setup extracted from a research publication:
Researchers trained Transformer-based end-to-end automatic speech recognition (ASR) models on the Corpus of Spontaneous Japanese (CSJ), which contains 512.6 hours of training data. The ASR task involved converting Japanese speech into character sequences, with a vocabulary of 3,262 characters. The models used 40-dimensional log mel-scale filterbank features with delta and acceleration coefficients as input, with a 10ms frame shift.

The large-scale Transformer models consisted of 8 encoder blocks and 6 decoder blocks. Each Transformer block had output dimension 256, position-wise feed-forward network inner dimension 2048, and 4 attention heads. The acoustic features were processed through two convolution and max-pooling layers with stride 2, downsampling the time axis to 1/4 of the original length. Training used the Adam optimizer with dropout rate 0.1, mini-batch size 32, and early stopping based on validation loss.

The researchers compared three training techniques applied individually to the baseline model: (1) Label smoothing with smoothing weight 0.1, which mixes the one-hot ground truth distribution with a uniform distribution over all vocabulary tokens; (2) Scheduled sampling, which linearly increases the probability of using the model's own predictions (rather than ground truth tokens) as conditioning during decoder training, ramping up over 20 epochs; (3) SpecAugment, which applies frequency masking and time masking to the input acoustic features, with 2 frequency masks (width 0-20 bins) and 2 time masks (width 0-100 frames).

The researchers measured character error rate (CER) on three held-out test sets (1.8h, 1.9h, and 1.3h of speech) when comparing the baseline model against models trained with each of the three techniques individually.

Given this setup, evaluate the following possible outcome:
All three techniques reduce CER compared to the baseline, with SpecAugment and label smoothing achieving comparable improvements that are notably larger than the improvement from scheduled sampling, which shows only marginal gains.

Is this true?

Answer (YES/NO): NO